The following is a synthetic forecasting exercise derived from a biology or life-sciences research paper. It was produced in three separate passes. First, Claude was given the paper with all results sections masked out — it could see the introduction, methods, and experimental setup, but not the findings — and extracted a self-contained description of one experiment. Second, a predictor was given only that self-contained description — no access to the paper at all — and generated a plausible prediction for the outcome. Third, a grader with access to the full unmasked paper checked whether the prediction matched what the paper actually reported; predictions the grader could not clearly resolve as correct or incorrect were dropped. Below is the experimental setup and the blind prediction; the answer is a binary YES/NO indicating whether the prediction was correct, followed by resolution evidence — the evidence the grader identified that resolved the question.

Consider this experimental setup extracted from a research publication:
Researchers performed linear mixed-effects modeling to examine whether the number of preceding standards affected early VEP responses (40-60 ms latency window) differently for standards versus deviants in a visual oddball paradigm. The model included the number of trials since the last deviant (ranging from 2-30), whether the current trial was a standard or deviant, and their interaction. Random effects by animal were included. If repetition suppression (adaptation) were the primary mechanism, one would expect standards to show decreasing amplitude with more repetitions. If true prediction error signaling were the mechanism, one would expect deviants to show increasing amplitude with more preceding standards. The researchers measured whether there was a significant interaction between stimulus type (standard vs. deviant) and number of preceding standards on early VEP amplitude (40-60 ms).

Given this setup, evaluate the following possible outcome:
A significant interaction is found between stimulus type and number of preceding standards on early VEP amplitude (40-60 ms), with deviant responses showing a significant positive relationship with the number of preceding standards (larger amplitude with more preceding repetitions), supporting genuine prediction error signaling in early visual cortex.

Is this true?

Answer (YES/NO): NO